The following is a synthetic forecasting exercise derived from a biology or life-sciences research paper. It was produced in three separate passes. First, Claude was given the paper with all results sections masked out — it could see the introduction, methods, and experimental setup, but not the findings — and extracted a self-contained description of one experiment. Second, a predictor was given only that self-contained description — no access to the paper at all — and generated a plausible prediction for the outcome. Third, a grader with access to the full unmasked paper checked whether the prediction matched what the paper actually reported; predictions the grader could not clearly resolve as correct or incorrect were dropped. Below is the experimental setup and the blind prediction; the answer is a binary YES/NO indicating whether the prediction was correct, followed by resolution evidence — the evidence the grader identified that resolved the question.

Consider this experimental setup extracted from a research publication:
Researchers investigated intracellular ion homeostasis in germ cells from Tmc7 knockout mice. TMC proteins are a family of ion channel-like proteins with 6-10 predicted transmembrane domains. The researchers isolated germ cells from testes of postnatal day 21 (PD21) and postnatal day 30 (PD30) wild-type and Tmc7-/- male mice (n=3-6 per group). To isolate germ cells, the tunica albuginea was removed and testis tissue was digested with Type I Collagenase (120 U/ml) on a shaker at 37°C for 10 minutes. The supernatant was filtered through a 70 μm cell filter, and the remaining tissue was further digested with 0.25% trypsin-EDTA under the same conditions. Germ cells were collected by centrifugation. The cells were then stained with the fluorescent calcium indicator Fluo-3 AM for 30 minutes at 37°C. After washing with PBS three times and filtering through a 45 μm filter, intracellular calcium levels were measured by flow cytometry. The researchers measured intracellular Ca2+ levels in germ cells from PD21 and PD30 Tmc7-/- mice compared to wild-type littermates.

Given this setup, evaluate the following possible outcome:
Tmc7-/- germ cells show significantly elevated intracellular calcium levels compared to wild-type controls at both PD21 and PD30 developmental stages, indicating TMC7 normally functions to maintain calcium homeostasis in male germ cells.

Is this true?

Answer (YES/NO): NO